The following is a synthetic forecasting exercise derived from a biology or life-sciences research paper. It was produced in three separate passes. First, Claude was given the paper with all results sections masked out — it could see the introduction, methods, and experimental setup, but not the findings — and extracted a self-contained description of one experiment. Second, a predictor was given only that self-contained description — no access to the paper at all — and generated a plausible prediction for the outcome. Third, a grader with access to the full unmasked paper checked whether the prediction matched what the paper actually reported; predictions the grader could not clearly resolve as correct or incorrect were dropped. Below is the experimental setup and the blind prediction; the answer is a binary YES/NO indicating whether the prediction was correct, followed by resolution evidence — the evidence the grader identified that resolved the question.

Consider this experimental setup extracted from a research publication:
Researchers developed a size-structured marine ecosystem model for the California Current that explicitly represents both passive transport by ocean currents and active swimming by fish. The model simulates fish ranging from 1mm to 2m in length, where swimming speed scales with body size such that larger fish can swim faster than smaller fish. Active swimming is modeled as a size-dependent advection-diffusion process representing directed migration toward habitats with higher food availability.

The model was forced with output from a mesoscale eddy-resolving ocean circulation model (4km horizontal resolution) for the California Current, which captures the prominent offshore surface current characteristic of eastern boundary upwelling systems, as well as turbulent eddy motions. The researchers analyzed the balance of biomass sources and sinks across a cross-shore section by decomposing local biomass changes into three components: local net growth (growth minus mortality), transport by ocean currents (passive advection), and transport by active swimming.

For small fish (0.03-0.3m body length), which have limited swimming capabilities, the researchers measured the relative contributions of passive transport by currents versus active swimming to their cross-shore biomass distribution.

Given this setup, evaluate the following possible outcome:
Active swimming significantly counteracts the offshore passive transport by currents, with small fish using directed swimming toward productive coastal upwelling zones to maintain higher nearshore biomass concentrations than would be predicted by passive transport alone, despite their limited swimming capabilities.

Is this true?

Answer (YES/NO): YES